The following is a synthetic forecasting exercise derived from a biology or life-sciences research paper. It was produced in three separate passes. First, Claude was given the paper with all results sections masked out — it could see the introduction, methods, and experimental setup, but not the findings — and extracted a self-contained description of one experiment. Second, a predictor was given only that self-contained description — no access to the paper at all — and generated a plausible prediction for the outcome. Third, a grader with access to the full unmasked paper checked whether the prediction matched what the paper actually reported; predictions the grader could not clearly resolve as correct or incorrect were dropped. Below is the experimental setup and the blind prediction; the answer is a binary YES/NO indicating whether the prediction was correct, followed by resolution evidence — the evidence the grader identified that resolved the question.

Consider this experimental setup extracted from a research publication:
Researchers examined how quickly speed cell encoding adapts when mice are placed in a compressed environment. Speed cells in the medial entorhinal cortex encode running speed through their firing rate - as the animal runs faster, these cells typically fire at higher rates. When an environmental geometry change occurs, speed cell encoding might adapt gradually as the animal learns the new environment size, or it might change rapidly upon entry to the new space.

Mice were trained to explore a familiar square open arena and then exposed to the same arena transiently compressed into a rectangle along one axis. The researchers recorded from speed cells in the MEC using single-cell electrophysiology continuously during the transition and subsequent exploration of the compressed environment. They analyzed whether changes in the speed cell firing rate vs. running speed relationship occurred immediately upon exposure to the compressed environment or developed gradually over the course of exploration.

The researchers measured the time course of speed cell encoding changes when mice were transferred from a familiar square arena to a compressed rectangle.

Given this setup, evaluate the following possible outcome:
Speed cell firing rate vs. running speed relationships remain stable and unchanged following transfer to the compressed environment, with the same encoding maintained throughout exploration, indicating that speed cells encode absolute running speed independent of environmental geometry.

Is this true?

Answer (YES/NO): NO